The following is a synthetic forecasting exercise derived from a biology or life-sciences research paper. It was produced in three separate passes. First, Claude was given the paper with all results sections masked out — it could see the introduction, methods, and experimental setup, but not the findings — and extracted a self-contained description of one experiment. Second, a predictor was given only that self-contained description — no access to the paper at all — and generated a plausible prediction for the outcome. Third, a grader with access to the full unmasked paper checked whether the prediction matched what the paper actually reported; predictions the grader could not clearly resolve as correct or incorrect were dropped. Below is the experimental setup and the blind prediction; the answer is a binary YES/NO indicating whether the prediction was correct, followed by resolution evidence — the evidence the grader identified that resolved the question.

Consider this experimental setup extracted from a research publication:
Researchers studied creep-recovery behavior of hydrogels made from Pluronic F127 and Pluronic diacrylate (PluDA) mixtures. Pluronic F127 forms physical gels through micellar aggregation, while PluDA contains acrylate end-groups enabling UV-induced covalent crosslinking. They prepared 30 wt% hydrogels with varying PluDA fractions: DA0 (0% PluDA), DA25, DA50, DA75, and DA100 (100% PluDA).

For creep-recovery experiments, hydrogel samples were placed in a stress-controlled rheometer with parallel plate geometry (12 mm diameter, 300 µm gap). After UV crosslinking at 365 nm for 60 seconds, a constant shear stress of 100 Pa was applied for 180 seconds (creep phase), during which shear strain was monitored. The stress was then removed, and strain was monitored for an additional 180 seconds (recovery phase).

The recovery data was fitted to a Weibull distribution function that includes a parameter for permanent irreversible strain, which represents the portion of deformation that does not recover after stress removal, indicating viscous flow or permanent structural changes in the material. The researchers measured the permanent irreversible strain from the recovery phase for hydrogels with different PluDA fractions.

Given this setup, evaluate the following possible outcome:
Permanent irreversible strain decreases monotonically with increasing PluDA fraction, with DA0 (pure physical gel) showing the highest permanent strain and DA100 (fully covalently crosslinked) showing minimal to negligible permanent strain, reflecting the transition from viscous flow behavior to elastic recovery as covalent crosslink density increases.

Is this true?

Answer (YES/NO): NO